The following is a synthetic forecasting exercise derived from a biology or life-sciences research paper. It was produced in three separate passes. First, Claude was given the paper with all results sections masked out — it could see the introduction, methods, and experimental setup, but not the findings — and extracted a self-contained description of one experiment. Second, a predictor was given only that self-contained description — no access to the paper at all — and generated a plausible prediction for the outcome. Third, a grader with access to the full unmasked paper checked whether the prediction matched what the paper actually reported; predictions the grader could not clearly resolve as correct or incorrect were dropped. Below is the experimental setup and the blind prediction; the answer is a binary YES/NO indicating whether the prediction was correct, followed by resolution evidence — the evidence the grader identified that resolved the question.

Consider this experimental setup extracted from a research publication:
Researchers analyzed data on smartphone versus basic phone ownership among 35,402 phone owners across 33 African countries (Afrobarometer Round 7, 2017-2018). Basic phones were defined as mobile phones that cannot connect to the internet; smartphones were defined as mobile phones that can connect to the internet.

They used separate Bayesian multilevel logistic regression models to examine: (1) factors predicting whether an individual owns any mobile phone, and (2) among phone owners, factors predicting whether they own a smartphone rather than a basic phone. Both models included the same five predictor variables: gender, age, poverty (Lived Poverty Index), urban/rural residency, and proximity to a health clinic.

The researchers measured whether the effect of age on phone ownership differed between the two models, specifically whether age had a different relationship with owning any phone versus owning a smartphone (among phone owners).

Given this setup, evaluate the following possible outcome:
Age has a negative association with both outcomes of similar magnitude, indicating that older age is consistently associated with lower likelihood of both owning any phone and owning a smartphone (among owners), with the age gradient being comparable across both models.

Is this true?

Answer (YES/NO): NO